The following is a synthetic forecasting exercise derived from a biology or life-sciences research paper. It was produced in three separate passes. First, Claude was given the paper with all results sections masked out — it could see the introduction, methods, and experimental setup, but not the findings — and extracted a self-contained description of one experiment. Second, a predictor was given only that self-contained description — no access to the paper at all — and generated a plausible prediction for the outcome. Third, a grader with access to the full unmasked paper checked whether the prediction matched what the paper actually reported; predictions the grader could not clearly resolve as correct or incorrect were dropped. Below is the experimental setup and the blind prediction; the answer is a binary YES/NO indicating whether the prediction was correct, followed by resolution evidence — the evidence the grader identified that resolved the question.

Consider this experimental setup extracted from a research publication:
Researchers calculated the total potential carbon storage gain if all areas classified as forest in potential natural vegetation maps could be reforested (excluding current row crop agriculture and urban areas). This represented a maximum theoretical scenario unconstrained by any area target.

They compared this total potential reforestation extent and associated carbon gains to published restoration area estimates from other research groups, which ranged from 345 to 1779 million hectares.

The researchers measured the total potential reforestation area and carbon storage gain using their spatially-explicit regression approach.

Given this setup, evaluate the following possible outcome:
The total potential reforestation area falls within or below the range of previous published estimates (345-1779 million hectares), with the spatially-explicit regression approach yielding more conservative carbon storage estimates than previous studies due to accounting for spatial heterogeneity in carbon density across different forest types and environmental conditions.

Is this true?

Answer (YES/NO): NO